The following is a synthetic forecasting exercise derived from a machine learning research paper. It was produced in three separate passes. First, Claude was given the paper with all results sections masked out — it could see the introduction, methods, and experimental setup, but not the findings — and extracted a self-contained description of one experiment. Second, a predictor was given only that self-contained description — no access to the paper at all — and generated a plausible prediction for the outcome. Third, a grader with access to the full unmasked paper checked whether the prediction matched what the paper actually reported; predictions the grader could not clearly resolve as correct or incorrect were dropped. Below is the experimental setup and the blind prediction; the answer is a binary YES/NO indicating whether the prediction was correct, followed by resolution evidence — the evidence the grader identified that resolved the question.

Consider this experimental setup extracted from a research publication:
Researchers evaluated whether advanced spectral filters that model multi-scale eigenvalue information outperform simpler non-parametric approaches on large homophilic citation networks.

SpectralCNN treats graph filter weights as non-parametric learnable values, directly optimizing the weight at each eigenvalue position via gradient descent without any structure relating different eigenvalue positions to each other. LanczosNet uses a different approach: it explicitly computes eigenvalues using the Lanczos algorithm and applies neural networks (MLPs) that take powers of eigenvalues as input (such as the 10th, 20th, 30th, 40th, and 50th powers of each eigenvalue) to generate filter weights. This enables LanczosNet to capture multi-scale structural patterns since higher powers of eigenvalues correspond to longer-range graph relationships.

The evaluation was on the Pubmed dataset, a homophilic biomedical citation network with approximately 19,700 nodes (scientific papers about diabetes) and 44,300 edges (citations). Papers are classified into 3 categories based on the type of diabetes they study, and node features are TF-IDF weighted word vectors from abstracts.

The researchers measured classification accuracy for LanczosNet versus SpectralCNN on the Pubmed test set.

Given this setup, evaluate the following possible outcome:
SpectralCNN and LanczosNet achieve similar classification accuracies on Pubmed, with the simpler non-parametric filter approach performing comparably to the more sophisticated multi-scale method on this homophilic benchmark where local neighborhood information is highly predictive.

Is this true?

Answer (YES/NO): NO